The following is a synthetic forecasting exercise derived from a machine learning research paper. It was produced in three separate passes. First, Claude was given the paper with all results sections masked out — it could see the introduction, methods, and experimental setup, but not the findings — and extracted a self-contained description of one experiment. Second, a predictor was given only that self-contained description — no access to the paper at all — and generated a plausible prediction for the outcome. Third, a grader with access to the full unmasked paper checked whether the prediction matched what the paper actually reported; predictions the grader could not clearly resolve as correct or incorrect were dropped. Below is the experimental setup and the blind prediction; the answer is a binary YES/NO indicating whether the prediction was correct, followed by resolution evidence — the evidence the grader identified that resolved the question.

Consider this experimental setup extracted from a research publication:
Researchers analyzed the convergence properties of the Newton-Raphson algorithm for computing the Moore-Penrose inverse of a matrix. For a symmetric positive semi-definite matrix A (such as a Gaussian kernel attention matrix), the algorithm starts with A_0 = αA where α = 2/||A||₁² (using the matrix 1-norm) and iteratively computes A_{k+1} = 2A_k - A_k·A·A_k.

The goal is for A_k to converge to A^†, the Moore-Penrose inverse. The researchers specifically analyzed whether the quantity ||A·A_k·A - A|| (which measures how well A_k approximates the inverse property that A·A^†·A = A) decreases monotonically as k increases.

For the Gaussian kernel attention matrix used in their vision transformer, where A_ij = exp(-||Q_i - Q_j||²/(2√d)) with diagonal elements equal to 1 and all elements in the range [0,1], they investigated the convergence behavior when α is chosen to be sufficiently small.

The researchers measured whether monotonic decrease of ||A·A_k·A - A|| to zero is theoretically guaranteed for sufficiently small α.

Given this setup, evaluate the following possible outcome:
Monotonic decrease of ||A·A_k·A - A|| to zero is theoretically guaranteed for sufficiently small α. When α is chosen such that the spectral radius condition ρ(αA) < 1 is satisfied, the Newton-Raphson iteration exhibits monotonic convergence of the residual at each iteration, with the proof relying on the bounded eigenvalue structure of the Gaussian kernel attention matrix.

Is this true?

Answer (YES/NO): YES